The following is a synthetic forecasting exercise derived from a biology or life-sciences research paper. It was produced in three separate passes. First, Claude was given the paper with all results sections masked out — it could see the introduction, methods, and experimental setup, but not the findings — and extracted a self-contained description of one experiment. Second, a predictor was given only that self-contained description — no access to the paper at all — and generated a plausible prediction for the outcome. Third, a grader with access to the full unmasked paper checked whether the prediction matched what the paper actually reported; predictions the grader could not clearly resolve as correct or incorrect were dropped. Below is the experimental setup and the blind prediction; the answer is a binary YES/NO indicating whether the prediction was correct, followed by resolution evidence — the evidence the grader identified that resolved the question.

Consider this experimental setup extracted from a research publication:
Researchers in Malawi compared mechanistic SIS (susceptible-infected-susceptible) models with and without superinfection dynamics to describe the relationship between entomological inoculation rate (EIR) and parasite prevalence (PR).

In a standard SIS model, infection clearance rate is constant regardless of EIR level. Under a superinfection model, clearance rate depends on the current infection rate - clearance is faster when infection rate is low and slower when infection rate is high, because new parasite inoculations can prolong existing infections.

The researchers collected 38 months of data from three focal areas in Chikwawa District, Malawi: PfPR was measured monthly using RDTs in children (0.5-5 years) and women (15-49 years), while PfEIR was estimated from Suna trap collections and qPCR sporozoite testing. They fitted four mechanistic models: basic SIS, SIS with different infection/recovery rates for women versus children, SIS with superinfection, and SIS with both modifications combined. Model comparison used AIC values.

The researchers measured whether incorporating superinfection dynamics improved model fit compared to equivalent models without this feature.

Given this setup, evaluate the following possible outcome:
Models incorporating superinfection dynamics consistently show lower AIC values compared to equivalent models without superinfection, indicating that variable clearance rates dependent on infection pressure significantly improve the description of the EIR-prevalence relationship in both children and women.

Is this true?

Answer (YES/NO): NO